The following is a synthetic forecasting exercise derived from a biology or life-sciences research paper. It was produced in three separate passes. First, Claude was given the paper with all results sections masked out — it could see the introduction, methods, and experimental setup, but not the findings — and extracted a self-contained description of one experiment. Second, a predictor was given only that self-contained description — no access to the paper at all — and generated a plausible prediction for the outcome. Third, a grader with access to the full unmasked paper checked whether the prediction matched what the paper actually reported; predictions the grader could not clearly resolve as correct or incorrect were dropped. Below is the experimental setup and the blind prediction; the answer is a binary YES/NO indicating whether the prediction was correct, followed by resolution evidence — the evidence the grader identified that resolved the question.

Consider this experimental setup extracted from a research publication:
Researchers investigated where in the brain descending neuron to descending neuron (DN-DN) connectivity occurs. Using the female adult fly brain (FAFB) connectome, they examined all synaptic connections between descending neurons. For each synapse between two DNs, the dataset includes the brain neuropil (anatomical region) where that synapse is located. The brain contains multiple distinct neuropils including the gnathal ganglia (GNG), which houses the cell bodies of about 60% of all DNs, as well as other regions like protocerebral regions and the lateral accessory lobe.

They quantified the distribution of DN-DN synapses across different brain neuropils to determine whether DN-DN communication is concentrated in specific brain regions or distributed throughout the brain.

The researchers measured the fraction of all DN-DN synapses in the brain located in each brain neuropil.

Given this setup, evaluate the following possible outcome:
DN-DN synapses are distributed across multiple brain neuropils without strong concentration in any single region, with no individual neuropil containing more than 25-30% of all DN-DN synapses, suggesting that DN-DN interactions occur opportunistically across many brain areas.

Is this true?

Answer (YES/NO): NO